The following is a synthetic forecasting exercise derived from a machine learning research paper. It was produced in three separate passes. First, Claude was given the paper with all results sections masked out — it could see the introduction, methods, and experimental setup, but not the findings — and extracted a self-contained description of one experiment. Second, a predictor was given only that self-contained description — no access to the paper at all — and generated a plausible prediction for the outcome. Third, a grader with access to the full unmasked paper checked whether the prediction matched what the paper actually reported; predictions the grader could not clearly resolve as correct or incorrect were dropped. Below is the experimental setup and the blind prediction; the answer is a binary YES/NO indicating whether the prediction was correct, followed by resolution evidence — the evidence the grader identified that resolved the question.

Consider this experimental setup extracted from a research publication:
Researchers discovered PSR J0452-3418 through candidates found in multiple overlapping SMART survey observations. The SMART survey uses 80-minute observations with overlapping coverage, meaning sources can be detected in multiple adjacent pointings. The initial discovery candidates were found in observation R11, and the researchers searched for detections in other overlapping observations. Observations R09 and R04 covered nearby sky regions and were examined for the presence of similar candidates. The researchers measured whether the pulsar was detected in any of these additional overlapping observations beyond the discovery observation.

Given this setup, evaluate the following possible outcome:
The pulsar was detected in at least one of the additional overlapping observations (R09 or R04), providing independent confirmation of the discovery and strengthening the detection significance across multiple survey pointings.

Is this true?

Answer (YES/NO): YES